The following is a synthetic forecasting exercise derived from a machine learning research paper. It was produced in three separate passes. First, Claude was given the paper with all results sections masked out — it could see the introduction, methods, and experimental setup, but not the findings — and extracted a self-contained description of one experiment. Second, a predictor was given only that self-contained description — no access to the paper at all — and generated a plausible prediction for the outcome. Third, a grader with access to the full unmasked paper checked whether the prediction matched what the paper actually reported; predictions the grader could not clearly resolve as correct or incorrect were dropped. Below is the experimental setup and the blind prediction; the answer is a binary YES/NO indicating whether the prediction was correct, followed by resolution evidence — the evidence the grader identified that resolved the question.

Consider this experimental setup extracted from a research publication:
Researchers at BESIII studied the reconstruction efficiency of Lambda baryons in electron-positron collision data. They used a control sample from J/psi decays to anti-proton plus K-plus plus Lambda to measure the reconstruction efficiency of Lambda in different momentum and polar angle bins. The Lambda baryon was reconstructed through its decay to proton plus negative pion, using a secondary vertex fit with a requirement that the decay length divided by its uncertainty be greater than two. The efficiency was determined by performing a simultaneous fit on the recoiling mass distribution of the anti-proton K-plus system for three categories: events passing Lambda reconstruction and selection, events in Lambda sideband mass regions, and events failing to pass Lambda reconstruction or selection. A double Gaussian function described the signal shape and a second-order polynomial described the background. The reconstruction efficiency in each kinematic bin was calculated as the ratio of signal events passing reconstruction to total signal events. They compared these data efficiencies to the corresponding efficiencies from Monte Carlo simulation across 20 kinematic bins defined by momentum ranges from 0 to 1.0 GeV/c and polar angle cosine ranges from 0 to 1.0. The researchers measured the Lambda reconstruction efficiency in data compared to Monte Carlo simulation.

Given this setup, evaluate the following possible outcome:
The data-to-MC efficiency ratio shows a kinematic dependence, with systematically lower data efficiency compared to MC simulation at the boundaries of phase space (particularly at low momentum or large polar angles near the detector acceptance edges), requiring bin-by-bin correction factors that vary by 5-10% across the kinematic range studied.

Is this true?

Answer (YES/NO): NO